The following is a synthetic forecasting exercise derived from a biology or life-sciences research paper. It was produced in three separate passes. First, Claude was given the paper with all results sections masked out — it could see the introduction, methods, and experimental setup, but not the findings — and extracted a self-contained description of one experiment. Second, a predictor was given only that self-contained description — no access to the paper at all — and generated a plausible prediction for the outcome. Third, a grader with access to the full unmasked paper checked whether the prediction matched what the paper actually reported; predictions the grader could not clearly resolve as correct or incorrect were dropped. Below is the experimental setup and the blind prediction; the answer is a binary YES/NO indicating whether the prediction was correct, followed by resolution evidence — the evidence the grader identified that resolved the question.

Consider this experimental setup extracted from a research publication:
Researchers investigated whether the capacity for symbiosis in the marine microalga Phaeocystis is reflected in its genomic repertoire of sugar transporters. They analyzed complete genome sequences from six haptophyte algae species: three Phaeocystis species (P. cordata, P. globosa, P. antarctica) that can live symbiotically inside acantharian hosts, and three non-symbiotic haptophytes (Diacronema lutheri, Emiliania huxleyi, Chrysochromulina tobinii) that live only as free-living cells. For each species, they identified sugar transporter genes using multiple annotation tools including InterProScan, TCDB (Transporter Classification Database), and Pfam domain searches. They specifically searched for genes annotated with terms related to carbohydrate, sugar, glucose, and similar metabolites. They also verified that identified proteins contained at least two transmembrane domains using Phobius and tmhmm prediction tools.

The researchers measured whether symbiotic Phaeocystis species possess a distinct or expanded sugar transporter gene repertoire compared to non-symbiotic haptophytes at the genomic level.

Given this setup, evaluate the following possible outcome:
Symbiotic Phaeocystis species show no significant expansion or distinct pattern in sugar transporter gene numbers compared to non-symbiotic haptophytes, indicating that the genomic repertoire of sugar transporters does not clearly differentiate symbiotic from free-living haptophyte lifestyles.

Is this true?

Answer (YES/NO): YES